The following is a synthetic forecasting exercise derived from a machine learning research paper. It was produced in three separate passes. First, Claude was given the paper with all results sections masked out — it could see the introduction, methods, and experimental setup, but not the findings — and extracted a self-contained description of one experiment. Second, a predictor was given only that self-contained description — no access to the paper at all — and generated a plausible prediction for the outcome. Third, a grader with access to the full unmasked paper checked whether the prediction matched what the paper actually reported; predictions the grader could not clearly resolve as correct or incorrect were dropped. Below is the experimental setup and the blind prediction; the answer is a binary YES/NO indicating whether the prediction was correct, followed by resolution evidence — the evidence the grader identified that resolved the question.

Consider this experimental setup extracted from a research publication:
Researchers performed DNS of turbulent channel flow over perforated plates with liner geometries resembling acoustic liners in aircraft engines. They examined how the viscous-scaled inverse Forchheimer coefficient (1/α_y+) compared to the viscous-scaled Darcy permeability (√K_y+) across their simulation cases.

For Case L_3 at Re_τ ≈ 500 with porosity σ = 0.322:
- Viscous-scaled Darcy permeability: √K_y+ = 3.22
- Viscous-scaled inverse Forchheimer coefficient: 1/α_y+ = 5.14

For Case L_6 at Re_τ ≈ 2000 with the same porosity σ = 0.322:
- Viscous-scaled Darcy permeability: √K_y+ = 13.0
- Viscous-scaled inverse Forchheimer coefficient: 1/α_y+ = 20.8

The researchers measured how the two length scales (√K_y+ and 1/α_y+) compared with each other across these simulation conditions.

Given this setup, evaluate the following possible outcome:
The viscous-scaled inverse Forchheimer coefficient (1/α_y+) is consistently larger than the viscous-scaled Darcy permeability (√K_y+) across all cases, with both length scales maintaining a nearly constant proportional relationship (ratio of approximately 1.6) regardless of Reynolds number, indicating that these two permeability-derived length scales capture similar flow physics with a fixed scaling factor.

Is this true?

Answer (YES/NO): NO